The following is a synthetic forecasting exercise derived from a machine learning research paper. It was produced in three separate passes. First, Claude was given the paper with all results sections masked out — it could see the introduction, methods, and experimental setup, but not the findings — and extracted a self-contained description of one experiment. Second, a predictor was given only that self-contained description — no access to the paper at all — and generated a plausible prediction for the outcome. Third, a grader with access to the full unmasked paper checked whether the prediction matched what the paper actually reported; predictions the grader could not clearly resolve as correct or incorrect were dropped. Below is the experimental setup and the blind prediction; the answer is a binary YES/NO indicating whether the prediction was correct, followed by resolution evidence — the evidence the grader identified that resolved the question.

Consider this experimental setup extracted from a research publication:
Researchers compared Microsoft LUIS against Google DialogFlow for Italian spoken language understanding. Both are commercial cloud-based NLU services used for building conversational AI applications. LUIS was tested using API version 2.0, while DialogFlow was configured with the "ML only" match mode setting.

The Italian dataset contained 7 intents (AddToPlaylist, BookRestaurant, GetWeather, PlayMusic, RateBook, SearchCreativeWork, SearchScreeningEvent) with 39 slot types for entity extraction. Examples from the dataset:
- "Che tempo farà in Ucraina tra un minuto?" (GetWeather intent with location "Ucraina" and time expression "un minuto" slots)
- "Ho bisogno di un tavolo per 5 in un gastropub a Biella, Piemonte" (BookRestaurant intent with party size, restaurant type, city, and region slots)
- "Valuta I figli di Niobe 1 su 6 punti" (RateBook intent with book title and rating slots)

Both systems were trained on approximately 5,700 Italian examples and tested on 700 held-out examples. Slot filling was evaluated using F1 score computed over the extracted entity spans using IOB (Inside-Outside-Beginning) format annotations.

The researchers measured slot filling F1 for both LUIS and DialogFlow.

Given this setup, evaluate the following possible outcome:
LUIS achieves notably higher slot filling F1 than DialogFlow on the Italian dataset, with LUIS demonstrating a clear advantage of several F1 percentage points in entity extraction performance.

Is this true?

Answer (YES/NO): YES